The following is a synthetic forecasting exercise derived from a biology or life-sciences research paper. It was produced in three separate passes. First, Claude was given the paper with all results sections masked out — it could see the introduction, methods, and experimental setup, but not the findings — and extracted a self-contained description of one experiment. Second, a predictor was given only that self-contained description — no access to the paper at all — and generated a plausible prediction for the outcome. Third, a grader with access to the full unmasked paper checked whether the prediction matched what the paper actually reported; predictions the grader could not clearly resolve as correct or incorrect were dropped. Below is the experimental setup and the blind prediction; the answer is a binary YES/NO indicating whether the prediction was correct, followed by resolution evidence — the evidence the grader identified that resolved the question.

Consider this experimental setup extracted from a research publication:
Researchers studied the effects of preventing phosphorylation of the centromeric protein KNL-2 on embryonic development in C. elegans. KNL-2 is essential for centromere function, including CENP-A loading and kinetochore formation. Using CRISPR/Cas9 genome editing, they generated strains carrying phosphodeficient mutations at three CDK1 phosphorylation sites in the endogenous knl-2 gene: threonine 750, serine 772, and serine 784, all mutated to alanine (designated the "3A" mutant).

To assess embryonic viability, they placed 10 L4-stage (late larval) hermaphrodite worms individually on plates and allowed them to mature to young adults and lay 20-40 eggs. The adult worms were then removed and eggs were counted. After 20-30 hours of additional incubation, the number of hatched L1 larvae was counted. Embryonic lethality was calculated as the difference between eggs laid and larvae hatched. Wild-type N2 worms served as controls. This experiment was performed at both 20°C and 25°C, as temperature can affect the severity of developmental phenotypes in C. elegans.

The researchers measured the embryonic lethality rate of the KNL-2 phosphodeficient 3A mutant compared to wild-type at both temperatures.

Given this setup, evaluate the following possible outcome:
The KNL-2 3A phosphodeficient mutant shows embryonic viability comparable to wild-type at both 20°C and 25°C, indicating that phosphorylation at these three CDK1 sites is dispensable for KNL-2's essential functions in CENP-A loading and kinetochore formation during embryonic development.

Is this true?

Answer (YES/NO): NO